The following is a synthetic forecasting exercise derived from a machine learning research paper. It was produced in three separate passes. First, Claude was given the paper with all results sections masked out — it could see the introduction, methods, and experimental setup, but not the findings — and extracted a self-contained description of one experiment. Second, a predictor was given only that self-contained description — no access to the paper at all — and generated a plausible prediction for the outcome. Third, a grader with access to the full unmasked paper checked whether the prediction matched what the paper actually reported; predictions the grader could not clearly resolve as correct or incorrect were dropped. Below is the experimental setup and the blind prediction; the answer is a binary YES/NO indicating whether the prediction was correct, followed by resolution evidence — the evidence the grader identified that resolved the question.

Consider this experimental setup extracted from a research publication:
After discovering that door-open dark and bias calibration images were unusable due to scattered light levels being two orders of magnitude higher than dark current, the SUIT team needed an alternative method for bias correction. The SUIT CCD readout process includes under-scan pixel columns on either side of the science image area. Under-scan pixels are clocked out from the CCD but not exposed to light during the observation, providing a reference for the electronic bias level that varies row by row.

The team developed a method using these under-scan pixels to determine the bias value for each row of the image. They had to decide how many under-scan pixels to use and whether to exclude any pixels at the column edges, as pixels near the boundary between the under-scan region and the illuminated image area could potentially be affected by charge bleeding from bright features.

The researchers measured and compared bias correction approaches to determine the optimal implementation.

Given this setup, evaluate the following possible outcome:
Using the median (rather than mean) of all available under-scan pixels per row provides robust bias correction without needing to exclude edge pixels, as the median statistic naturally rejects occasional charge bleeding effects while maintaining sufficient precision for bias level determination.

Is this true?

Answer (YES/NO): NO